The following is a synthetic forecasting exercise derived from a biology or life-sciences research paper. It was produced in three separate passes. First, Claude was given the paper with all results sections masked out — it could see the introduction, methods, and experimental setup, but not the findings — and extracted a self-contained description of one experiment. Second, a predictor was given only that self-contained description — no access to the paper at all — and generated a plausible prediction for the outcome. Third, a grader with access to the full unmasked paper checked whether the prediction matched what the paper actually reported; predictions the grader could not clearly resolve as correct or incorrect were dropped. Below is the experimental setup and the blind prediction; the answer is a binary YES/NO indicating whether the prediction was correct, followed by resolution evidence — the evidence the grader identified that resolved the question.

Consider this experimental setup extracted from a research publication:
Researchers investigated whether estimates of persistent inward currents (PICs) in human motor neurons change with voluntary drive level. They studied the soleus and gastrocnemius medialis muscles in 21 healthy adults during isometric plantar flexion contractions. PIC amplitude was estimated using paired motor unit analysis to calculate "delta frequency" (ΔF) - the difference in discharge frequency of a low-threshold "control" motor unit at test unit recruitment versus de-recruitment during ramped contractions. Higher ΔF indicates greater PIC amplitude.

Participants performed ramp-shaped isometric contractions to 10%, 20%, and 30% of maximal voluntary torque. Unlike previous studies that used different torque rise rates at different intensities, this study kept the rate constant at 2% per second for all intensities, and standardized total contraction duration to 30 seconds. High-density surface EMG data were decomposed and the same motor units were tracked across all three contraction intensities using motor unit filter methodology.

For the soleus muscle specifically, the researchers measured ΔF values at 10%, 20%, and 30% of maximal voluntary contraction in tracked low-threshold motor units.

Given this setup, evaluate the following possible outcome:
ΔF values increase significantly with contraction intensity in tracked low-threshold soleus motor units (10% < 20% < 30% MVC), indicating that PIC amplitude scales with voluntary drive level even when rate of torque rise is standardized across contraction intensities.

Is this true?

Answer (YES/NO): YES